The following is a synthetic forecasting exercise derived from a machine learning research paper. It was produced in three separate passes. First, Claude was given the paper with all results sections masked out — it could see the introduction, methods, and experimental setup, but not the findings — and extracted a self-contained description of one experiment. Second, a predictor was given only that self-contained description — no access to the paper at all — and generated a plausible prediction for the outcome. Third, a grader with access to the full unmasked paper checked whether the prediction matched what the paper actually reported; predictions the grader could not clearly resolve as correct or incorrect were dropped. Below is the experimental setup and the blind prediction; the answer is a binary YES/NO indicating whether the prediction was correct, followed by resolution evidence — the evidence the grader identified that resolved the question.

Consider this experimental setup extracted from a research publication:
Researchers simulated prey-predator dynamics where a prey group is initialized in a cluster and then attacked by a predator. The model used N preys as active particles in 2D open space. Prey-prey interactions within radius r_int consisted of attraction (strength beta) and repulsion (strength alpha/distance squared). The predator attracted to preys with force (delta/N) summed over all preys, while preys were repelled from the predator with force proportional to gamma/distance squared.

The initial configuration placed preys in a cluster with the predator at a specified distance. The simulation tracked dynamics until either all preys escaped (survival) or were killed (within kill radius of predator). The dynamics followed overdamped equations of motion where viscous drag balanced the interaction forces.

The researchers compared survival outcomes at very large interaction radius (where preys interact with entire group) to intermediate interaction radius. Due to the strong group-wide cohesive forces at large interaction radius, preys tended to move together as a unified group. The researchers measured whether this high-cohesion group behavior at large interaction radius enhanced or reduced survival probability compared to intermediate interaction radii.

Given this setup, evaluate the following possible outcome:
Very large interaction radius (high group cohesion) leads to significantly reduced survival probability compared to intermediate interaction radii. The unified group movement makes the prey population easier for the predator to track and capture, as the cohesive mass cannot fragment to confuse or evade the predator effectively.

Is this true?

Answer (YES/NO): YES